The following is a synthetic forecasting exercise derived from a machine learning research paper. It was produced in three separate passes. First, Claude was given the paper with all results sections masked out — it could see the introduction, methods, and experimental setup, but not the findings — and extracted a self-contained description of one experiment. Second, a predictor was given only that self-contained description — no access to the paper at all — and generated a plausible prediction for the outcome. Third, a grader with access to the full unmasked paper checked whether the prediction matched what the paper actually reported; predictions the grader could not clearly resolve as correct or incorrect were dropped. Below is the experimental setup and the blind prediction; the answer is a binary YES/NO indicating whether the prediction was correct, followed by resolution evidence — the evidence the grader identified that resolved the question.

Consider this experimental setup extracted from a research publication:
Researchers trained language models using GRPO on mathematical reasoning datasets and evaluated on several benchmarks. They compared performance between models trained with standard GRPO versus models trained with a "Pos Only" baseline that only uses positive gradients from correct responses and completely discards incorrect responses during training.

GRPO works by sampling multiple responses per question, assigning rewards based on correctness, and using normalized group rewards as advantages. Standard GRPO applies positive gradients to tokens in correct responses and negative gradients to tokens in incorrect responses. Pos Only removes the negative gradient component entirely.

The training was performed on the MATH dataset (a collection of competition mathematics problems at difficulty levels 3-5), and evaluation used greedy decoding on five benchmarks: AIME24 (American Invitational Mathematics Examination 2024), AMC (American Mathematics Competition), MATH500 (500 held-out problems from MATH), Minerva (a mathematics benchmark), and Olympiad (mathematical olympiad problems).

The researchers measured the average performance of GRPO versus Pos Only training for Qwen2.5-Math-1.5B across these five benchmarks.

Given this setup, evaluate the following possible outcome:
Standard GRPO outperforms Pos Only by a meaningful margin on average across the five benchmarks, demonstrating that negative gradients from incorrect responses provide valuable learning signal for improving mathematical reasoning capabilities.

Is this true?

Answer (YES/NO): YES